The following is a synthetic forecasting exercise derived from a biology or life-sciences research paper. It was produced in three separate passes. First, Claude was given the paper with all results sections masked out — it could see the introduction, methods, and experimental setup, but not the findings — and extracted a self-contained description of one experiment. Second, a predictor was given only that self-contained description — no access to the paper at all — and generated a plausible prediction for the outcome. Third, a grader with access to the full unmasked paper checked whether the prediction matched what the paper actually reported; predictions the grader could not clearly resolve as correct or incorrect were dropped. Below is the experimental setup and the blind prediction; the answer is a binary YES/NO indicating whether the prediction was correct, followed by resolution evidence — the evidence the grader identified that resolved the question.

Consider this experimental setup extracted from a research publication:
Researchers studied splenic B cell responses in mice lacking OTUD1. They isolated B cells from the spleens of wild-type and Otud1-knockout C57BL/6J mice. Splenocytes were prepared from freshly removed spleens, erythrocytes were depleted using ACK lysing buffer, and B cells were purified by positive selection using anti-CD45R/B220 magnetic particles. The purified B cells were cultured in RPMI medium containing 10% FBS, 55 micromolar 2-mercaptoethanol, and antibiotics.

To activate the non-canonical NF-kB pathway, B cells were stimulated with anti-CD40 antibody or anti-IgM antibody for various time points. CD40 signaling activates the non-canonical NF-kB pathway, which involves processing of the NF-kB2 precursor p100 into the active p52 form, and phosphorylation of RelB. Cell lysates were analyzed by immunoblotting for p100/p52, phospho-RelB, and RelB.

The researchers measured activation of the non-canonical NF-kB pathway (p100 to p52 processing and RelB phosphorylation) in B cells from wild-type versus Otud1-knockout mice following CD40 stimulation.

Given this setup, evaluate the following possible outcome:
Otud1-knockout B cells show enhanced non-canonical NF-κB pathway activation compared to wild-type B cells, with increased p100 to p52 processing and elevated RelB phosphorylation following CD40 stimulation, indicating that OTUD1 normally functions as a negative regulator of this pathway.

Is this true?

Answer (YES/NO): NO